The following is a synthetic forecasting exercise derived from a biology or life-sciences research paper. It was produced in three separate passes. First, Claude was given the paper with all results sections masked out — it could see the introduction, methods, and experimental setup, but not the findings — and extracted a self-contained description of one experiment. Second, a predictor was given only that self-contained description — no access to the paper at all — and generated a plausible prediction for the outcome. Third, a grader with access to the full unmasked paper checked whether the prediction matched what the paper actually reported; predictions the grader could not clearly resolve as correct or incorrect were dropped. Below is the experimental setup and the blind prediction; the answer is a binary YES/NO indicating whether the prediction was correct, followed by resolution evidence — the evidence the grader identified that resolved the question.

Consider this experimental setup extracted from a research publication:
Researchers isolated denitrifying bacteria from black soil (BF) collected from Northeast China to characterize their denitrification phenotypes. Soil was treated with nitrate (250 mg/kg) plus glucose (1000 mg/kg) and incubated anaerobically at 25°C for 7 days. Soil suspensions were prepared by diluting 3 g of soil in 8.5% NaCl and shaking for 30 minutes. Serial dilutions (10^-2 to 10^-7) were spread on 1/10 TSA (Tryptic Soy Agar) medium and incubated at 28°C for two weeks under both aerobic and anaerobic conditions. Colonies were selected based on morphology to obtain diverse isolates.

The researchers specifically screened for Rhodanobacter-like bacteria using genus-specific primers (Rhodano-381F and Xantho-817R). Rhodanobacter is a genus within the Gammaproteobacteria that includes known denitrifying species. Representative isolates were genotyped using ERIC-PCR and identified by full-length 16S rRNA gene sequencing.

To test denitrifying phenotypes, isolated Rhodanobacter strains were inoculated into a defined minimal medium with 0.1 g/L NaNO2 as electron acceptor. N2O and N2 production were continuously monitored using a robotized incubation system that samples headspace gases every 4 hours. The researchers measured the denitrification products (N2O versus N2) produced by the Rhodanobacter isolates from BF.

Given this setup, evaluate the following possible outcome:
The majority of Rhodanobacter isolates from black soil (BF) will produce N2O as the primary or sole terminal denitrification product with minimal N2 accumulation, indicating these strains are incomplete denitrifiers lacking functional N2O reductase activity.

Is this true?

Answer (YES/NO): YES